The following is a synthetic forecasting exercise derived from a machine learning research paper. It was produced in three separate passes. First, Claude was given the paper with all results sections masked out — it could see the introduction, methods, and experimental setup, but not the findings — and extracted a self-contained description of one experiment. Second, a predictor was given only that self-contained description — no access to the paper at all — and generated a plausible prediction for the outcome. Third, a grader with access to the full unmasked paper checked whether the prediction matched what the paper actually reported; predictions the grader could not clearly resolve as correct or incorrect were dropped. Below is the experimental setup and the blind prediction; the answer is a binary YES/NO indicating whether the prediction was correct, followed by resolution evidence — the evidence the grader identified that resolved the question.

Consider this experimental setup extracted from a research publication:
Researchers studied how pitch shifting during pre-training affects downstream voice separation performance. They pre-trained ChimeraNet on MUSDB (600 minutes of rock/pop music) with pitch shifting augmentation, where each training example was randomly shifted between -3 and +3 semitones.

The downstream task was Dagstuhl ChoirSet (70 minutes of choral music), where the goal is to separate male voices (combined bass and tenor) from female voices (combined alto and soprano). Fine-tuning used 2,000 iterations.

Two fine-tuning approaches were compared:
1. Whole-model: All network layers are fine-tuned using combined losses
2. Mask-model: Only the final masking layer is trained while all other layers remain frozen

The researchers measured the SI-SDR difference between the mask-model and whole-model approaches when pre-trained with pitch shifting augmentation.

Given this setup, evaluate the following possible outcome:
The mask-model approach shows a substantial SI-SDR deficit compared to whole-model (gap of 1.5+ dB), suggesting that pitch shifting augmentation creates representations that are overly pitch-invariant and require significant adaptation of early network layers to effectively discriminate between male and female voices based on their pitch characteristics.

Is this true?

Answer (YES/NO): NO